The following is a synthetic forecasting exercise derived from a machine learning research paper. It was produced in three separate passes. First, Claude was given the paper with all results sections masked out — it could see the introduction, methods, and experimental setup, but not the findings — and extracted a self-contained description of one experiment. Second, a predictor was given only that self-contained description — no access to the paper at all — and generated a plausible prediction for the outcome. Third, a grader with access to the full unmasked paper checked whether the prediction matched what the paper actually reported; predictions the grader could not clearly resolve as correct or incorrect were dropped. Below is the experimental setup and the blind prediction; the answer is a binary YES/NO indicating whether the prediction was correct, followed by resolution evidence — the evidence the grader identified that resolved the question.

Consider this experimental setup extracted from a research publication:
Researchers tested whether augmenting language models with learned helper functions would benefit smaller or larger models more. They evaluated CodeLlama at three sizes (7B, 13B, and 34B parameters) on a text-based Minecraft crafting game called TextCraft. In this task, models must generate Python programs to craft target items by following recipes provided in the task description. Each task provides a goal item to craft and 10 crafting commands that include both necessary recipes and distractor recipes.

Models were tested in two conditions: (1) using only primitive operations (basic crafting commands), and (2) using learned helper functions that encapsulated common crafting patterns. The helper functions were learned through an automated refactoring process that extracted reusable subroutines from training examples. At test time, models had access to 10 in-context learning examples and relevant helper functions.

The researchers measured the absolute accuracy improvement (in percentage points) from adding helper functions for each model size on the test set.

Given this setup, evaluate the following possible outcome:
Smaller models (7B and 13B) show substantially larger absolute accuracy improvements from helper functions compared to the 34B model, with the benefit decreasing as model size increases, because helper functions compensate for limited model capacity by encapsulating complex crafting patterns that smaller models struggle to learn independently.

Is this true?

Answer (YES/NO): NO